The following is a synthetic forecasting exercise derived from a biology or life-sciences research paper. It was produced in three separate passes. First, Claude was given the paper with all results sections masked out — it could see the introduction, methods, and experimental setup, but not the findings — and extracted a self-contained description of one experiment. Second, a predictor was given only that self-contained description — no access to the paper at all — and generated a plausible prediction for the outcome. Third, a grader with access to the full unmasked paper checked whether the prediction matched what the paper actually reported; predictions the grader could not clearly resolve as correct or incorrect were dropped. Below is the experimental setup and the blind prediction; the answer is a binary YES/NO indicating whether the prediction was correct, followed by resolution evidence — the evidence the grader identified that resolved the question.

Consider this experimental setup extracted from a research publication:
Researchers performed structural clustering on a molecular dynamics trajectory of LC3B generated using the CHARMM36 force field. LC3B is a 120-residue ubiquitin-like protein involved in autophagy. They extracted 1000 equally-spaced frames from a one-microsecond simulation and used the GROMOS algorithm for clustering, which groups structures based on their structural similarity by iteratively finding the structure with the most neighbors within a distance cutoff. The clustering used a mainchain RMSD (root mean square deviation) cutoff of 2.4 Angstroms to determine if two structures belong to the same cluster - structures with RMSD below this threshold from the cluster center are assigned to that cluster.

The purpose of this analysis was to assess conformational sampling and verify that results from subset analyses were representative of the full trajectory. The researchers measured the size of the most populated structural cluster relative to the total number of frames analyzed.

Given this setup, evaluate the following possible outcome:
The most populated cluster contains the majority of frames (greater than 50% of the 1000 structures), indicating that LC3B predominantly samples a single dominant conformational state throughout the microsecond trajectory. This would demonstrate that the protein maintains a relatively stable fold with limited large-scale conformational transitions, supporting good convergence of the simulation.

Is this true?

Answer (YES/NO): YES